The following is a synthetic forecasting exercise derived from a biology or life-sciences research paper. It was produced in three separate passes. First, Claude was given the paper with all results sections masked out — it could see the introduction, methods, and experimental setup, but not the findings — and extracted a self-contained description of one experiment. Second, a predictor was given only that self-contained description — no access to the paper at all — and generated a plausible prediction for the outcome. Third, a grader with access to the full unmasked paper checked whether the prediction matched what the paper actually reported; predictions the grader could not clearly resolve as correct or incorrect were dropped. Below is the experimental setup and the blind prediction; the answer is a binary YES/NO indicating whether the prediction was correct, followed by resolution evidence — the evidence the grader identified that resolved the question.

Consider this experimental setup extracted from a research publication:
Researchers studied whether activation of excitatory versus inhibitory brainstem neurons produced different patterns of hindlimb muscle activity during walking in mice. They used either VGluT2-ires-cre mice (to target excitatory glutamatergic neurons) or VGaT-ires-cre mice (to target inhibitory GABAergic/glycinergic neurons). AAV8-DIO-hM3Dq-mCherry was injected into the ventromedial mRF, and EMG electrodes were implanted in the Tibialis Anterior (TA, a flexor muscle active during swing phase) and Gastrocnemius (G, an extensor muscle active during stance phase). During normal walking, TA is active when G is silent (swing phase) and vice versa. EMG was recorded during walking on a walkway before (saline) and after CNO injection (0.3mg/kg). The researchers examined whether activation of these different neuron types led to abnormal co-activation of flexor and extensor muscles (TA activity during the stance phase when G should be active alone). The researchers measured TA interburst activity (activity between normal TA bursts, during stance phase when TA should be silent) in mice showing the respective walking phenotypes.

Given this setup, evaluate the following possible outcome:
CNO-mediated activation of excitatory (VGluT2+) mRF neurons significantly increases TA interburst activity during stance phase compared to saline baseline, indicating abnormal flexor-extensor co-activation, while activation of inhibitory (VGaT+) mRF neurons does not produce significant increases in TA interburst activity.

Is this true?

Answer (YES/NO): YES